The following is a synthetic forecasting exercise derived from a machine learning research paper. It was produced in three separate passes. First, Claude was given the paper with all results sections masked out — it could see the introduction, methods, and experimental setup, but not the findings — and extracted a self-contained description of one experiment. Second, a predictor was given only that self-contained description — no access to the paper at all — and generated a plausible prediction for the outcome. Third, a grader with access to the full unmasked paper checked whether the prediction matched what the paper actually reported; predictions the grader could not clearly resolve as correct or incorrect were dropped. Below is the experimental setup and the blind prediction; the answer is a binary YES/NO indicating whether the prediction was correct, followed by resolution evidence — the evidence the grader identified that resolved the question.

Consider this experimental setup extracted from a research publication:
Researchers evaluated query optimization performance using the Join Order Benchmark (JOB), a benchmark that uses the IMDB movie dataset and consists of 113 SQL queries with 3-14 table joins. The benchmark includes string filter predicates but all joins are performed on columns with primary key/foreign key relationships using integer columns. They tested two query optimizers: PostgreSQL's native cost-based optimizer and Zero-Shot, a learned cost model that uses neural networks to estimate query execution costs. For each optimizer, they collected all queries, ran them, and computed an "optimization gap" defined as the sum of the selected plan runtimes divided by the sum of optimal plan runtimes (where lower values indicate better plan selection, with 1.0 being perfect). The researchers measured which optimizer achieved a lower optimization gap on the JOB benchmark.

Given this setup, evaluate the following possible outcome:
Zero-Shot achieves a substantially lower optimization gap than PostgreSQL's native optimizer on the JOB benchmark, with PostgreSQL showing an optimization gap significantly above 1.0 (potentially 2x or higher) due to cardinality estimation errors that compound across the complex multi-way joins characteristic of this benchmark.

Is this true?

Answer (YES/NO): NO